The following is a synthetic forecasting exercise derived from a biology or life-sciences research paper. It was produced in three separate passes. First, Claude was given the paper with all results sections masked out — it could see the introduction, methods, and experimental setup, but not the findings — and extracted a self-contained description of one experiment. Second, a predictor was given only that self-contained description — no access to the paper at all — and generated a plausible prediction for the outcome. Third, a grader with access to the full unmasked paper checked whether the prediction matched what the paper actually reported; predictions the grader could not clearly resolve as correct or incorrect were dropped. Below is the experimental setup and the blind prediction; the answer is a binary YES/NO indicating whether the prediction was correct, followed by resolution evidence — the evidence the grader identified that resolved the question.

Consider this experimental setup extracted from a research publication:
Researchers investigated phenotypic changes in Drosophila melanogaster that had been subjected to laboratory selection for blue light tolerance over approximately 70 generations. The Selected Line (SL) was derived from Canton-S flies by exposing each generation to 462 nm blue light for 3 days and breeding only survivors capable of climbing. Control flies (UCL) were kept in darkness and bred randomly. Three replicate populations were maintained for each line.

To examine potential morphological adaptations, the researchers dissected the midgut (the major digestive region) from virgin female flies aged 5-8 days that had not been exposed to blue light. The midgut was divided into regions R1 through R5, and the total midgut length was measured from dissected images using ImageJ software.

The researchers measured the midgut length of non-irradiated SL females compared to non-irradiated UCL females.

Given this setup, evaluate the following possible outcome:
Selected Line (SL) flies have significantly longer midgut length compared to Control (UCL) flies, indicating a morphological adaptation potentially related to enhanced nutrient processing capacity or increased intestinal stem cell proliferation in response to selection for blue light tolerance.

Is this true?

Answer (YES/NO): YES